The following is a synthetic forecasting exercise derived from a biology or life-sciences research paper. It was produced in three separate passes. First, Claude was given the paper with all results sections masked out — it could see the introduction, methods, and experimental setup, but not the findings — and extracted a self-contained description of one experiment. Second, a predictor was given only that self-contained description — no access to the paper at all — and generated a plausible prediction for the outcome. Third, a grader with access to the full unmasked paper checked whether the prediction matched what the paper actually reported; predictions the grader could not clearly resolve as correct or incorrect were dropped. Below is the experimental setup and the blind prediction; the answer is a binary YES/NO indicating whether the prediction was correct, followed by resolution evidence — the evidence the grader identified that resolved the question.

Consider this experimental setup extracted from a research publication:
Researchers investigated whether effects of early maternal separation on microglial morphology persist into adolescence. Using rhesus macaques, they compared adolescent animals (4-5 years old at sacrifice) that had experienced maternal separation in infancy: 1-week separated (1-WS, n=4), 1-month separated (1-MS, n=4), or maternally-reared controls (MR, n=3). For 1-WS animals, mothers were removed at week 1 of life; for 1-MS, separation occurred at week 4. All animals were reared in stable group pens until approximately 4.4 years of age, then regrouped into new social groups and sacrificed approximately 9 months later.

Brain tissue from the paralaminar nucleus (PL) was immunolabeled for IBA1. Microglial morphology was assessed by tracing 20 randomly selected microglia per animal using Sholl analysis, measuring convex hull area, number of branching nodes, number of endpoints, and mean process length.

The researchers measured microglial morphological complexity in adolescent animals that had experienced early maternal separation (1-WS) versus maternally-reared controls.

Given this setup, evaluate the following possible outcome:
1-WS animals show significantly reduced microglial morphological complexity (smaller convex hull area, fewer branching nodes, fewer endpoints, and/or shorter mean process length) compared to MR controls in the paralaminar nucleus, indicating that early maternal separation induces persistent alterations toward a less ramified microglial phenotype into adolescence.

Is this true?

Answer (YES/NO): NO